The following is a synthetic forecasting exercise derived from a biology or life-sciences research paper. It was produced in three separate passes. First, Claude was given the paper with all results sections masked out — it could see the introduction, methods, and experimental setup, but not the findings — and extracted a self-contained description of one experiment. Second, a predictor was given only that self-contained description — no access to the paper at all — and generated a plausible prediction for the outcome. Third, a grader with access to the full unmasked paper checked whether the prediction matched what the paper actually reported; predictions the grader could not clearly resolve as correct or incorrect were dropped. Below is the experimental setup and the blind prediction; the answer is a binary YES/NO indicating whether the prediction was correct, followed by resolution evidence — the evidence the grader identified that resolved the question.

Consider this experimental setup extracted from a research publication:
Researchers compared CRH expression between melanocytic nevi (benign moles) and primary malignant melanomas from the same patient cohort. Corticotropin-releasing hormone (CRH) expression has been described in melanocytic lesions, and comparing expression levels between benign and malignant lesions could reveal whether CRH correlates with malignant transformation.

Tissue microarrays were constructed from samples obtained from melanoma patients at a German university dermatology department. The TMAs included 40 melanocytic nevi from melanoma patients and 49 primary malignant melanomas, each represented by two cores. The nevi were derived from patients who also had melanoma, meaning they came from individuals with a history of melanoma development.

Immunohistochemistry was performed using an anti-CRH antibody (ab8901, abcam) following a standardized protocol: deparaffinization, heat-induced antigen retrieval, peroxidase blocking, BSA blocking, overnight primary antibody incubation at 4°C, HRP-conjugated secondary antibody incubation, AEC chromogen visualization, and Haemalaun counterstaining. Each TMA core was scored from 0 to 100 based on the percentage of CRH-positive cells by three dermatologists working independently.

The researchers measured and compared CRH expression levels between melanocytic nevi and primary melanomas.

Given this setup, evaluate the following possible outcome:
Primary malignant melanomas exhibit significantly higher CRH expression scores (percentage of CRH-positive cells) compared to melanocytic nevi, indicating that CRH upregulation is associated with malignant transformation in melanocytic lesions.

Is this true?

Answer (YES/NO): YES